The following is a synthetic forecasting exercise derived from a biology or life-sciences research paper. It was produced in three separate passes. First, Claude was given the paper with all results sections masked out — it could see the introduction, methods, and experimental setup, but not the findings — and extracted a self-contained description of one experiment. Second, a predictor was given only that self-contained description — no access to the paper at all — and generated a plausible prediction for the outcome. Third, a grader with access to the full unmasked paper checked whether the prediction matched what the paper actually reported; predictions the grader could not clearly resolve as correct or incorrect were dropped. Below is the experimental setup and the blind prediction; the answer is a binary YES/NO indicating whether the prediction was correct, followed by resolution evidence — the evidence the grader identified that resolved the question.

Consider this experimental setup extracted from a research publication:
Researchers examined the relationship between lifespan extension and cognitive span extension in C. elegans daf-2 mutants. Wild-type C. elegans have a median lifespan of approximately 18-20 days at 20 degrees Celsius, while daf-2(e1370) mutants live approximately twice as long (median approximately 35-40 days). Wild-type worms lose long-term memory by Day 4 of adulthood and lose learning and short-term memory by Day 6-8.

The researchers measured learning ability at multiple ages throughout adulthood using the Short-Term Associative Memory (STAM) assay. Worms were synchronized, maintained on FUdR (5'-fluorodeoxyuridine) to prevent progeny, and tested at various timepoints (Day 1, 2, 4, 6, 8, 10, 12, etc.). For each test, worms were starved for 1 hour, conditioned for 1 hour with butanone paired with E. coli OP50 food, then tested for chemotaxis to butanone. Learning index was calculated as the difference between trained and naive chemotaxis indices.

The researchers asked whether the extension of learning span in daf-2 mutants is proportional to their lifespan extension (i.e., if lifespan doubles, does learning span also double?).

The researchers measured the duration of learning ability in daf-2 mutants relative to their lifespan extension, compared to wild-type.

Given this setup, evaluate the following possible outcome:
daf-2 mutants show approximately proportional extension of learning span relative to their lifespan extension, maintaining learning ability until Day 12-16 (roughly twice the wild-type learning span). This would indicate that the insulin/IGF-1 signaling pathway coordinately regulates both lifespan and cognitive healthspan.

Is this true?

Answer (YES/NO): NO